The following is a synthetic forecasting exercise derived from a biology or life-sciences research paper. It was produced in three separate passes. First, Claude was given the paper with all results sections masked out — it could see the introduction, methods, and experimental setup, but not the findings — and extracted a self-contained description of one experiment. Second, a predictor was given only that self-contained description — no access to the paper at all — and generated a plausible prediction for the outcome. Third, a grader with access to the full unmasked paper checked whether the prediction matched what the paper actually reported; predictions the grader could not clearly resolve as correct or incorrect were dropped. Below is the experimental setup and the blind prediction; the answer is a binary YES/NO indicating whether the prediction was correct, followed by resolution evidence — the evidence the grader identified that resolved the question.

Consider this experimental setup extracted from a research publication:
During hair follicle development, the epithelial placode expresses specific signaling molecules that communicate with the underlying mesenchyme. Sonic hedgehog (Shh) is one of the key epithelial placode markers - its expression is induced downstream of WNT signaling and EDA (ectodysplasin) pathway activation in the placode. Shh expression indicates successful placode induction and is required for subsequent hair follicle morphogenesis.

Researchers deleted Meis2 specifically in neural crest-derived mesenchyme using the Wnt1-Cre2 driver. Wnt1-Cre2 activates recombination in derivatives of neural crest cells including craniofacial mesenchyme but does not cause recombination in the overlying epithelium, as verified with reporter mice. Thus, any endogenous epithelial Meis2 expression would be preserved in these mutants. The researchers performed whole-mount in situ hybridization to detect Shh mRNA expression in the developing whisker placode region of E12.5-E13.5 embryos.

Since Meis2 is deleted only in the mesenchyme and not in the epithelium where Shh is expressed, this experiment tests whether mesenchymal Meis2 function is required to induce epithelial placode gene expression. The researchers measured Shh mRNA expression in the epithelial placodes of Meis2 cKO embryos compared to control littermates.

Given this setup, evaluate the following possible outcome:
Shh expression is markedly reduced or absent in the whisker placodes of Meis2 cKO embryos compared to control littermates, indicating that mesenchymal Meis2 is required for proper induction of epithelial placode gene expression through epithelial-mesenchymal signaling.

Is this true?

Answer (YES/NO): YES